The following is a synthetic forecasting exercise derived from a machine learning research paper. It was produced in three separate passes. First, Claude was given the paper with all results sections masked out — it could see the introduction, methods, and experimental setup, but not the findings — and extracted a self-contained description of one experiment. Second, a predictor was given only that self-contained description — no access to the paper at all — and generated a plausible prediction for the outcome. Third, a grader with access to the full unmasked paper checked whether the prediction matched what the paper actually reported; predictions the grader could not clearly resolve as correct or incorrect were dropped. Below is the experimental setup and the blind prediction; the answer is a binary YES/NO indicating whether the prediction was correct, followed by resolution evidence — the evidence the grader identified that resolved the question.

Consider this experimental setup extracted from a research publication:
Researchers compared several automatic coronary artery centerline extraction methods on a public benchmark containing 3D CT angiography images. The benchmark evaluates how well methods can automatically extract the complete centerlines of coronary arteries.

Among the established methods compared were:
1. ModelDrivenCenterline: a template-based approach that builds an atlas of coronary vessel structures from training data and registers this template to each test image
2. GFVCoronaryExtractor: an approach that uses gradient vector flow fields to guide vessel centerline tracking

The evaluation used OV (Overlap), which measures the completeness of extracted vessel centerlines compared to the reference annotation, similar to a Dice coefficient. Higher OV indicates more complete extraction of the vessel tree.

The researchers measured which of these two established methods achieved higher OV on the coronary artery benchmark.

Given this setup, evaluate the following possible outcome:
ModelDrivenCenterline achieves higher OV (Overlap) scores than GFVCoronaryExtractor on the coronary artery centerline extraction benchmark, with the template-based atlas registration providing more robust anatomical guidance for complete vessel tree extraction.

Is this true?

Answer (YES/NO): NO